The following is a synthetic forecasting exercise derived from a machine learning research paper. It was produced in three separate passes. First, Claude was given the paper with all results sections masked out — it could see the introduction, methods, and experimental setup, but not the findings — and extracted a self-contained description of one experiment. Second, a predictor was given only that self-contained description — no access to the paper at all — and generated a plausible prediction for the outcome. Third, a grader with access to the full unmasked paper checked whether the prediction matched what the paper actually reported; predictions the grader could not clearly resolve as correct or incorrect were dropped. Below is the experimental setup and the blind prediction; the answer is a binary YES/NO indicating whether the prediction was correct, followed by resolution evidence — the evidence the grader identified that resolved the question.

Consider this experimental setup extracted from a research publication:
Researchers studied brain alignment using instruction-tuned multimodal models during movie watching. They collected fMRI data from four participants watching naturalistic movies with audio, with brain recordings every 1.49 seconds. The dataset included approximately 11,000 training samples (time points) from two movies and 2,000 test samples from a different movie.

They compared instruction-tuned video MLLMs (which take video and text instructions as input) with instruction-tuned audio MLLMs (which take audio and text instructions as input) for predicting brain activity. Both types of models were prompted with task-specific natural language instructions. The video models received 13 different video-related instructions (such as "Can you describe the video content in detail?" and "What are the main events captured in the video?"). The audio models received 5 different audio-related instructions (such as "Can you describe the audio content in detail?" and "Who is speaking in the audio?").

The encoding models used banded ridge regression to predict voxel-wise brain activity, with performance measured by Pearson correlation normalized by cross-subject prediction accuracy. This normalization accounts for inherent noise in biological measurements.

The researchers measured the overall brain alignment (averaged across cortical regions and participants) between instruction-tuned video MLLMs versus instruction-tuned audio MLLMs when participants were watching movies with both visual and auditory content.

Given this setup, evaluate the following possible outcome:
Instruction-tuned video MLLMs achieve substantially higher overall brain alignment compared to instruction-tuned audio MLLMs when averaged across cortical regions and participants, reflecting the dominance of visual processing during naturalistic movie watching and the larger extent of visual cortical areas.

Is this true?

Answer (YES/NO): YES